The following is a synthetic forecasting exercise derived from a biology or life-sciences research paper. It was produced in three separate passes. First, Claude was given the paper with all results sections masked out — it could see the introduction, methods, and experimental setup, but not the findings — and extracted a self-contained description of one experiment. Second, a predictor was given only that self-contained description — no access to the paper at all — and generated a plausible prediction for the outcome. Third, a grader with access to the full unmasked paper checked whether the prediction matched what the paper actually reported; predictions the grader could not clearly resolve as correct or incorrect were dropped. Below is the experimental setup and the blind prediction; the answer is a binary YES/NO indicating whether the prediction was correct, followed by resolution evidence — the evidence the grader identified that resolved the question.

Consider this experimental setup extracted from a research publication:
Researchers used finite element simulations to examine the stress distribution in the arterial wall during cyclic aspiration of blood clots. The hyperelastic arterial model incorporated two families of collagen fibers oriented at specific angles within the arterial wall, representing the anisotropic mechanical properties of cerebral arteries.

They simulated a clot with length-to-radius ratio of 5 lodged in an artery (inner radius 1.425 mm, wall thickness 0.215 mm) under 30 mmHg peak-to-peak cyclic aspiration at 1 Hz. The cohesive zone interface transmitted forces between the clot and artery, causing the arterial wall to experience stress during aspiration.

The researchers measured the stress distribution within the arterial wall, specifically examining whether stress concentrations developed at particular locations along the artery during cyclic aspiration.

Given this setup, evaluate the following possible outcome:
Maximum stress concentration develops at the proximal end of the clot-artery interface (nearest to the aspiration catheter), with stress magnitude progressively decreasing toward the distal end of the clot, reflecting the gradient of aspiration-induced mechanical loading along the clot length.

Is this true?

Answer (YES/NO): NO